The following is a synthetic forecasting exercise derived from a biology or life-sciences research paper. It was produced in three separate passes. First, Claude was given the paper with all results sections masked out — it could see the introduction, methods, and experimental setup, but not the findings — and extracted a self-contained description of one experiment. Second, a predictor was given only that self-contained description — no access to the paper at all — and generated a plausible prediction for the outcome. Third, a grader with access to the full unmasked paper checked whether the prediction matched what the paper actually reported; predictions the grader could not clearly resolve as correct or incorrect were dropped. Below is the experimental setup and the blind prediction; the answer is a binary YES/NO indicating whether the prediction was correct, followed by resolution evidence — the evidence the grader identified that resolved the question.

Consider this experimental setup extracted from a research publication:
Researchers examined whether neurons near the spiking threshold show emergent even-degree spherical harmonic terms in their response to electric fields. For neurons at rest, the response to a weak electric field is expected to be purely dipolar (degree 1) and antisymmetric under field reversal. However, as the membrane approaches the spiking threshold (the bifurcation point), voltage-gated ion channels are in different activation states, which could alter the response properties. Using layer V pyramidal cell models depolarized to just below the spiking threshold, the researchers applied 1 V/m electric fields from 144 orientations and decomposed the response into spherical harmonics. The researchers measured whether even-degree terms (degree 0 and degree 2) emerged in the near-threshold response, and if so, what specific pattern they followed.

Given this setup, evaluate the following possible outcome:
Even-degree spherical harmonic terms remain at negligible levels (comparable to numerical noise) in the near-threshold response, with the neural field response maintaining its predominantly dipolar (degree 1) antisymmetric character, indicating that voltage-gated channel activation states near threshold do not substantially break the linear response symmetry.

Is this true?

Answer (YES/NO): NO